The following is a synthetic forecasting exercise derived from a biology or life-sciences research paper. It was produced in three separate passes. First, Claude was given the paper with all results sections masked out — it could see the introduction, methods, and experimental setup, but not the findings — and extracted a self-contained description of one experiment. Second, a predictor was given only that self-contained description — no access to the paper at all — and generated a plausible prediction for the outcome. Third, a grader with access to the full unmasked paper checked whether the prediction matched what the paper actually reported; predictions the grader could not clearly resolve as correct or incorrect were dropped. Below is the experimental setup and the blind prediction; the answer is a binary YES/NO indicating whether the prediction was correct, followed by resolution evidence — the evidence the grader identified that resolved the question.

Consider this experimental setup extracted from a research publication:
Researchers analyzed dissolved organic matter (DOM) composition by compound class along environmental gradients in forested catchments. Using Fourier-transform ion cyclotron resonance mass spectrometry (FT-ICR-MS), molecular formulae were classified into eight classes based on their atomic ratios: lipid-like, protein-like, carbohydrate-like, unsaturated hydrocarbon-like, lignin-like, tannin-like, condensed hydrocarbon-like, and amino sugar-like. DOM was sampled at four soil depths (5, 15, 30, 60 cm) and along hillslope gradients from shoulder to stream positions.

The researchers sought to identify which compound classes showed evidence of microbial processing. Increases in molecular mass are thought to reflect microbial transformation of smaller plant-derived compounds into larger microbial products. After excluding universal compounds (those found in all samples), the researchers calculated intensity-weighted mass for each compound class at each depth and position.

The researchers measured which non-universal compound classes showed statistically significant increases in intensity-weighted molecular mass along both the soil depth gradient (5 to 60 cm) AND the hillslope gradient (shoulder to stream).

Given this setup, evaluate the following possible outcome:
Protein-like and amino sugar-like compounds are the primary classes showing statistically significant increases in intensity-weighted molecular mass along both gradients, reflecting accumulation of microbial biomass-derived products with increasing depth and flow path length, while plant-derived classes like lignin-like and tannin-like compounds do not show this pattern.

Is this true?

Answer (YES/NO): NO